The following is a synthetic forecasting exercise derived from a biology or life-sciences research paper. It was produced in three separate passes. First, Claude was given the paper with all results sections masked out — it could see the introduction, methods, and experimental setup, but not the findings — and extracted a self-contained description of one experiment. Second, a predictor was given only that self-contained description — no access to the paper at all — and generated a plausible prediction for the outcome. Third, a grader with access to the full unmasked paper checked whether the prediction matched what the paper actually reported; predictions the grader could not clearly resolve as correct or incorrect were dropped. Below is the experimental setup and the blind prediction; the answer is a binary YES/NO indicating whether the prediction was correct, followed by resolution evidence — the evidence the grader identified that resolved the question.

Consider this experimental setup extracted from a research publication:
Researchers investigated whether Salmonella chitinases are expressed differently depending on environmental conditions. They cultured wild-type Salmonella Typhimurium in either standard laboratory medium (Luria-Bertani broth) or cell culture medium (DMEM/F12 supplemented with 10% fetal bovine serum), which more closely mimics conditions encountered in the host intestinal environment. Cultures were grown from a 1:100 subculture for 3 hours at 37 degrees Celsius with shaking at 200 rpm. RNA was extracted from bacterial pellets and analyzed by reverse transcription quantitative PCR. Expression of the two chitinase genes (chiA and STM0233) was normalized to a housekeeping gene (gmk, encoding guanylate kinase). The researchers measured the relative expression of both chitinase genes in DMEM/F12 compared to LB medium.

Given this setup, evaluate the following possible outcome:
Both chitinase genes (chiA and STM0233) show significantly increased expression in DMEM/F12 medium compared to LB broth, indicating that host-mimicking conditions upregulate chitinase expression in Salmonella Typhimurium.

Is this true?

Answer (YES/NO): NO